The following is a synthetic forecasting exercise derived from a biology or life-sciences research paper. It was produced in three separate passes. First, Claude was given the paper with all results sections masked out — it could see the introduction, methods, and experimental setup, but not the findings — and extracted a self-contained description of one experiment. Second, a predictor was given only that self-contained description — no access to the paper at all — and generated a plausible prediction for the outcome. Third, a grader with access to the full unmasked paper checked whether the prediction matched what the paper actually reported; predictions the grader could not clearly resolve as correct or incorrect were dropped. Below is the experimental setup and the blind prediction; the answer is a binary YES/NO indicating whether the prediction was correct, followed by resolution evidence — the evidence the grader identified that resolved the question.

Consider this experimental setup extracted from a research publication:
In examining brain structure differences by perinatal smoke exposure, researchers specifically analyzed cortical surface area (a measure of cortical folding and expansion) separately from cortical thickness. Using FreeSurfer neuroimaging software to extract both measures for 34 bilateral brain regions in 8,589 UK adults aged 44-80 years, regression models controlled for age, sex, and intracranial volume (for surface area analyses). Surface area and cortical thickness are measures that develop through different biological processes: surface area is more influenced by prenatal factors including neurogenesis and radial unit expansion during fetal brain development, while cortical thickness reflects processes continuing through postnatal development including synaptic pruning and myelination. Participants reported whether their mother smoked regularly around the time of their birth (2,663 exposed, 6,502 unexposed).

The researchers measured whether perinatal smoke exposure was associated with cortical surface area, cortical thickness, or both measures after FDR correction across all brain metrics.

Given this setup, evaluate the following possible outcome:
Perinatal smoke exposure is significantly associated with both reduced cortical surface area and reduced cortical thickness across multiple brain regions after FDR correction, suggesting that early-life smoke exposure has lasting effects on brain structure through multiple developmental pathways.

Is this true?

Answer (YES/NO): NO